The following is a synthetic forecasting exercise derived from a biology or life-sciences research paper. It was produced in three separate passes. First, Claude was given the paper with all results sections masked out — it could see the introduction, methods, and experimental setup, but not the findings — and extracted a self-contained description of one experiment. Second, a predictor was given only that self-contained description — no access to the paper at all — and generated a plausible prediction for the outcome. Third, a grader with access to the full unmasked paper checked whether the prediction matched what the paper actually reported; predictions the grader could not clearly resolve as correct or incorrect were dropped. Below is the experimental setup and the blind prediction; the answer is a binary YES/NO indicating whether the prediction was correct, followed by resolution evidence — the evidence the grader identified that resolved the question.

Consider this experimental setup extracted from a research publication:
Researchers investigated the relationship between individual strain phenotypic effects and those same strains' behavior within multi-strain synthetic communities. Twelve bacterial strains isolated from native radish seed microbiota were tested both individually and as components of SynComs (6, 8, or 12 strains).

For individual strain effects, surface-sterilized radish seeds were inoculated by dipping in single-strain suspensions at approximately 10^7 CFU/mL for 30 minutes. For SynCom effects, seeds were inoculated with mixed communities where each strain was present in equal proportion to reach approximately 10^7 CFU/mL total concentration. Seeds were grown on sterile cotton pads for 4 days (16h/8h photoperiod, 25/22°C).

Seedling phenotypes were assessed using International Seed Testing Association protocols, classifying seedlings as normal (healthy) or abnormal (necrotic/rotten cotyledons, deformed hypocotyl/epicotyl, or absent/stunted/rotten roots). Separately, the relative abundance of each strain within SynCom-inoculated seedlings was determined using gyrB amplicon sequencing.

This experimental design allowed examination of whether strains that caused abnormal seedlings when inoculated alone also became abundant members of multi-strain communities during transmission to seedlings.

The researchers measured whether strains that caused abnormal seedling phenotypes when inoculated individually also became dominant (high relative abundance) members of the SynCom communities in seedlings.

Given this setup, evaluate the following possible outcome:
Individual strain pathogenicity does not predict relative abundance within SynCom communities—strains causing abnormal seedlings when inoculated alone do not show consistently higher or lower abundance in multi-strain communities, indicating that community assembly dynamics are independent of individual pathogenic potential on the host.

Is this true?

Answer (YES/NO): YES